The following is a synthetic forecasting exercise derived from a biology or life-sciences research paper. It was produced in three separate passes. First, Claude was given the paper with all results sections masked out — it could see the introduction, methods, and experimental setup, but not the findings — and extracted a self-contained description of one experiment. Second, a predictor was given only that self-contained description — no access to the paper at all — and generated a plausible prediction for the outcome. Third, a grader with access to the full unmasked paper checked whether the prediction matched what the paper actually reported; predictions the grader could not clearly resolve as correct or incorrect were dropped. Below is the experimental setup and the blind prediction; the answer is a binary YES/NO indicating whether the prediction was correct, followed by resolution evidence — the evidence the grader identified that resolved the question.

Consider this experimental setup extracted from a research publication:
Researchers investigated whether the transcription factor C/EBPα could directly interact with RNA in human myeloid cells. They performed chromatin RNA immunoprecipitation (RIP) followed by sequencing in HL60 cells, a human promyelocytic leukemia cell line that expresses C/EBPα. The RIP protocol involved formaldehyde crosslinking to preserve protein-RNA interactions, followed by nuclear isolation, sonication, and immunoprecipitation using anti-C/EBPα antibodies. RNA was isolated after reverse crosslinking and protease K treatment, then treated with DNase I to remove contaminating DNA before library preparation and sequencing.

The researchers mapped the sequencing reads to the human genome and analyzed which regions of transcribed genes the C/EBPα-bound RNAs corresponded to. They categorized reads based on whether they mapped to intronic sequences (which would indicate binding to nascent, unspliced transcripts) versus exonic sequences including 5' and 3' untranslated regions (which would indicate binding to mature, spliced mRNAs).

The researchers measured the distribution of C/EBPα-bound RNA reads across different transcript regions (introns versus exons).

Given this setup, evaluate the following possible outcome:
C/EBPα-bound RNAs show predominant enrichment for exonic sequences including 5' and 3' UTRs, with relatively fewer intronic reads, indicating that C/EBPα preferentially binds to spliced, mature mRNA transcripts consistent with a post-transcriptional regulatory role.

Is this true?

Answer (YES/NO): NO